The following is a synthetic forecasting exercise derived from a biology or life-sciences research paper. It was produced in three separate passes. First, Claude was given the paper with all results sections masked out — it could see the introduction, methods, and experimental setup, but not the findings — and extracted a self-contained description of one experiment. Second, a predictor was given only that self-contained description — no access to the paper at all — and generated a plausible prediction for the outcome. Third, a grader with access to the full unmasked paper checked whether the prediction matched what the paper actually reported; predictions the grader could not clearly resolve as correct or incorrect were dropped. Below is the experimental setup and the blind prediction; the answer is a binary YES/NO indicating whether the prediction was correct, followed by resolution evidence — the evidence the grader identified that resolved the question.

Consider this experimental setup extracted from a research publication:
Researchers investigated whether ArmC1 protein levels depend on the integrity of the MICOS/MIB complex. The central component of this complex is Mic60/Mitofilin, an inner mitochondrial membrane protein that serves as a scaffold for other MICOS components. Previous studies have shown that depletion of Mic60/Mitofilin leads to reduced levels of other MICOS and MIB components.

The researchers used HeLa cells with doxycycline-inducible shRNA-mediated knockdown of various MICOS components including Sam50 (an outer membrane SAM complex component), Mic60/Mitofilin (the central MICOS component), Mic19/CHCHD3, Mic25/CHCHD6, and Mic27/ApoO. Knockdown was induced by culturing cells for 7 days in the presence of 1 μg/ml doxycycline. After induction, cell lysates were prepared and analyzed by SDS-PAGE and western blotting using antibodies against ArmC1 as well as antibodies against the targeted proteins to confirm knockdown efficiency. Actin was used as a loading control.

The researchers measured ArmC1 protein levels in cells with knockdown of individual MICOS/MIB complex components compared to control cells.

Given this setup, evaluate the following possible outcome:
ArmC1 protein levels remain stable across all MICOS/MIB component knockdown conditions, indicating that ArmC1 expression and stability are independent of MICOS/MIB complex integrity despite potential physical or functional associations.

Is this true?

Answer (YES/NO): NO